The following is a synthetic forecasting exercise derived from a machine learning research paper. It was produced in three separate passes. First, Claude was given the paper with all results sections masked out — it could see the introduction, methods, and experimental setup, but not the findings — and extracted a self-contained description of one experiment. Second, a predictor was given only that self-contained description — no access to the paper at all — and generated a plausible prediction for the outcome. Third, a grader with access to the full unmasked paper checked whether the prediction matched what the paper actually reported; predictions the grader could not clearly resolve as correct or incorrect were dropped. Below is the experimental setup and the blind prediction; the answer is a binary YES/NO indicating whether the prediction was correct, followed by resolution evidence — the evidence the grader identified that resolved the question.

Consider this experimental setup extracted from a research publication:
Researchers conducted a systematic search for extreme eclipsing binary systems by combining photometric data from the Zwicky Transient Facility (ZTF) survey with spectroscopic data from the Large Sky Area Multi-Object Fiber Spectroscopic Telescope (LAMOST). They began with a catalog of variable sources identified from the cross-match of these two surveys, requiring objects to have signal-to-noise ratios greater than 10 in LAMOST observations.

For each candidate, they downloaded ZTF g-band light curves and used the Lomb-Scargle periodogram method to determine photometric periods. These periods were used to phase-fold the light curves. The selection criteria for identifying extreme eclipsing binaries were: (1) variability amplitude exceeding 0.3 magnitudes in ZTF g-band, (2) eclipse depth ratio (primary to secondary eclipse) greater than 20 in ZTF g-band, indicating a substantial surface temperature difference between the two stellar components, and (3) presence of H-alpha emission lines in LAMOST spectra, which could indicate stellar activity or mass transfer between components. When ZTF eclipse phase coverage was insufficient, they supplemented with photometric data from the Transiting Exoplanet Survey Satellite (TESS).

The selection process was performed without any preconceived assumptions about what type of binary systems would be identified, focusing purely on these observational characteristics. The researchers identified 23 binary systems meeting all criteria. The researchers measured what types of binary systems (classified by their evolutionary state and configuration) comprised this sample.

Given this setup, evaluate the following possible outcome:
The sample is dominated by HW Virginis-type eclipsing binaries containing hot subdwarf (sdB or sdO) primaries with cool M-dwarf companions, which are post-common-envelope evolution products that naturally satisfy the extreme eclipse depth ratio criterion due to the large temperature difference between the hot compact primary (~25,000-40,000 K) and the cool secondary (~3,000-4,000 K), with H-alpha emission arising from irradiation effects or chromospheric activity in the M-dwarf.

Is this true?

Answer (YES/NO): NO